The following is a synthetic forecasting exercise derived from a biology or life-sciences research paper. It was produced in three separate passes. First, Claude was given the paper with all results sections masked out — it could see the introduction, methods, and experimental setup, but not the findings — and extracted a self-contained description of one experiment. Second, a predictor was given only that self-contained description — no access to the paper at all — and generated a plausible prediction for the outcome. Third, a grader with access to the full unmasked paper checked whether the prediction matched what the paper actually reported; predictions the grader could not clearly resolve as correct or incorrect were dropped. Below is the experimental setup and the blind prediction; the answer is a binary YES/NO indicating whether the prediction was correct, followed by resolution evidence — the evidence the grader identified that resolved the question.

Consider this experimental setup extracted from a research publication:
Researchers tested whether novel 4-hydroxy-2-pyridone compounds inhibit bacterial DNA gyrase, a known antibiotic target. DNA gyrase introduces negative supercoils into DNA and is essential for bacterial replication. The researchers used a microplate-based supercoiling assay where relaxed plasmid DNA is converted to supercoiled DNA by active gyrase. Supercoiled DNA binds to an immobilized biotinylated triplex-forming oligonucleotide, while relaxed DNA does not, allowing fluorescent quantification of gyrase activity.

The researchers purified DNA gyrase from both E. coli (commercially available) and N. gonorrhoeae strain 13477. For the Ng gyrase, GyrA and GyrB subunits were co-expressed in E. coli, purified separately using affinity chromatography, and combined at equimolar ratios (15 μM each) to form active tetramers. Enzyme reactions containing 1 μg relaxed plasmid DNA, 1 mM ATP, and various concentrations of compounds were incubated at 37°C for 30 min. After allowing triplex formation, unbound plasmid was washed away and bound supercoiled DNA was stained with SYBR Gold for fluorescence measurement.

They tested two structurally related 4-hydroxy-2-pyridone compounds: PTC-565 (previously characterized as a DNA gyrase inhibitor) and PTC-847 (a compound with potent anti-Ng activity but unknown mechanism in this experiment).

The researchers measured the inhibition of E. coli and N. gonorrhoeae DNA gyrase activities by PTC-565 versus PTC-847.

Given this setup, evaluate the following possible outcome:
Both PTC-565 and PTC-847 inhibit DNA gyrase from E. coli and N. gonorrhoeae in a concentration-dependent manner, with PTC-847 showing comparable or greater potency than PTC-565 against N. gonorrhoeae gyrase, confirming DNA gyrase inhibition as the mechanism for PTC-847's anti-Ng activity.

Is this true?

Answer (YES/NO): NO